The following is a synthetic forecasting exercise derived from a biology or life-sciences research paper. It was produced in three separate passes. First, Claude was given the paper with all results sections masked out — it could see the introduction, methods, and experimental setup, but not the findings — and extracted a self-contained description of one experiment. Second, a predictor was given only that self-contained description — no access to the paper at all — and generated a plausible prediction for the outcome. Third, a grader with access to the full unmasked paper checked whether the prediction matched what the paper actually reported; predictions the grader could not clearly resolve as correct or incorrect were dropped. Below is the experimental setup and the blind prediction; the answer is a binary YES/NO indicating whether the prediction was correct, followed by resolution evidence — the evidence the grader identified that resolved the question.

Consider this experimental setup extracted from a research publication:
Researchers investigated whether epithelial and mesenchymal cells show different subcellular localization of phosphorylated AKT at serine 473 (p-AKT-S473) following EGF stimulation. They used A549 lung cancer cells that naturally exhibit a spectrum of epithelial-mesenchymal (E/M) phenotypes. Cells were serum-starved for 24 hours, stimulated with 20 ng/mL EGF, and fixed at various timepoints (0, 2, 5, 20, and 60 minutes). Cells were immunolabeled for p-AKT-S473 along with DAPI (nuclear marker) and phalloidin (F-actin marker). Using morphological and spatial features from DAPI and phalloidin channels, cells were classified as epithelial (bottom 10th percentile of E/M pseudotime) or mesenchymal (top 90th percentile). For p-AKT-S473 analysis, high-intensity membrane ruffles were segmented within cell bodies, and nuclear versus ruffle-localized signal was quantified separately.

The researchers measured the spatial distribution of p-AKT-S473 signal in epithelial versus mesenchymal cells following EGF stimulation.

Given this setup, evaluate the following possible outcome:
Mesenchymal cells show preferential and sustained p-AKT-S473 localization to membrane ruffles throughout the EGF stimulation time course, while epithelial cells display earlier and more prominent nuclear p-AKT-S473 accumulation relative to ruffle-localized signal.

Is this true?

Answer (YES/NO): NO